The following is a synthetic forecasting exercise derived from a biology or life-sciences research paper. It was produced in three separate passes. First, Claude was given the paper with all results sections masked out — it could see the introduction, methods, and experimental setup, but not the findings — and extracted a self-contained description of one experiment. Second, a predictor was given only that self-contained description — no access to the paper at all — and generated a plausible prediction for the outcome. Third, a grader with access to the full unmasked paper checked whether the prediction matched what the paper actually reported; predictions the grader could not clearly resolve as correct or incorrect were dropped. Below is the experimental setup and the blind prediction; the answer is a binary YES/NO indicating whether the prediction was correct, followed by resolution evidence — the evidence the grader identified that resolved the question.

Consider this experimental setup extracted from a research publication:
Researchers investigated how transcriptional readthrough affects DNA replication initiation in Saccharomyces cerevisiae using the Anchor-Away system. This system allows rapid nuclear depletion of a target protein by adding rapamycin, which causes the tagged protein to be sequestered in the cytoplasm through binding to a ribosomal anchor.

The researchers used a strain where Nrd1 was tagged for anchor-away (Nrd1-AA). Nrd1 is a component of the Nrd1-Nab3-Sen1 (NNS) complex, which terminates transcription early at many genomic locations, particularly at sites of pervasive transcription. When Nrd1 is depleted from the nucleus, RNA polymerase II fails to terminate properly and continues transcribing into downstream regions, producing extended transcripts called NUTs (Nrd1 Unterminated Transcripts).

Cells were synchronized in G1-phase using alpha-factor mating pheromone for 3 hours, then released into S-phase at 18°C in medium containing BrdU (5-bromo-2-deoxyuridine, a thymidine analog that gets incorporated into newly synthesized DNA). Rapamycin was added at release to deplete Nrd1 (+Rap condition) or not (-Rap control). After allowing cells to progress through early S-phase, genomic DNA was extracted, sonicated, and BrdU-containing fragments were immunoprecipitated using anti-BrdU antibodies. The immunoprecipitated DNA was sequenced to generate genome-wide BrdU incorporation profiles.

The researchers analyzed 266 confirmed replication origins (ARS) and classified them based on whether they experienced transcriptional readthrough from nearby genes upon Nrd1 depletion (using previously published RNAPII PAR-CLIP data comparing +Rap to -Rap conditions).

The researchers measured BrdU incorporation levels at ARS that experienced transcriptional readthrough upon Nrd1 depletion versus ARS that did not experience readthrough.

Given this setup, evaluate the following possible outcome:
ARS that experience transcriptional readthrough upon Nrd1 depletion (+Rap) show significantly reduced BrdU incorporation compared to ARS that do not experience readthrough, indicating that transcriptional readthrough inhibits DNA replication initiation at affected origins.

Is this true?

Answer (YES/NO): YES